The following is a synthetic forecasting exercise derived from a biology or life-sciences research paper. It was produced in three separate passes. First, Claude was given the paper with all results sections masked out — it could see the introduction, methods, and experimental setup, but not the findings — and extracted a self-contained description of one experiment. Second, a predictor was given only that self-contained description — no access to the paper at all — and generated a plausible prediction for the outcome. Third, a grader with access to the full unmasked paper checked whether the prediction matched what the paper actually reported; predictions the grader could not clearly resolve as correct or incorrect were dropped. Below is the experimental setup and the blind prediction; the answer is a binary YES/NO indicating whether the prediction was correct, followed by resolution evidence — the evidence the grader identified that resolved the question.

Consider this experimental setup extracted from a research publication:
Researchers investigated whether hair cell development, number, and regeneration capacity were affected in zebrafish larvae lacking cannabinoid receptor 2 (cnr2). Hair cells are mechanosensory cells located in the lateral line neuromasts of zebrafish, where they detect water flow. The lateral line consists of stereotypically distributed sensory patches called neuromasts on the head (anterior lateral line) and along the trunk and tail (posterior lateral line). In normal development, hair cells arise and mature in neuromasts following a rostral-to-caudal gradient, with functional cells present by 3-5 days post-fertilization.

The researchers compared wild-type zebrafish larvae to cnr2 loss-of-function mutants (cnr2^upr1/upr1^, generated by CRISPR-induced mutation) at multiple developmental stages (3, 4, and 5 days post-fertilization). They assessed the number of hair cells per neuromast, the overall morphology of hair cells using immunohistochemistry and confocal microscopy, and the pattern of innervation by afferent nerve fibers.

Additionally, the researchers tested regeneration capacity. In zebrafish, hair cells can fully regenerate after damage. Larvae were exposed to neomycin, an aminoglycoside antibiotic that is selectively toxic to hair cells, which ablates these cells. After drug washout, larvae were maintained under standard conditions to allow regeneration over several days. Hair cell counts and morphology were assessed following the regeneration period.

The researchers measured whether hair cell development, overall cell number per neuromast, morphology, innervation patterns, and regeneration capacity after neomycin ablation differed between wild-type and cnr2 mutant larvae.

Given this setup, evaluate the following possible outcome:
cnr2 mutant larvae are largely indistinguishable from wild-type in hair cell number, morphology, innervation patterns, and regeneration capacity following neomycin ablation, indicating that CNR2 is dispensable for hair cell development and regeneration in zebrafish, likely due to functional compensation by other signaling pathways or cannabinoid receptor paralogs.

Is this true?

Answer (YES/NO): NO